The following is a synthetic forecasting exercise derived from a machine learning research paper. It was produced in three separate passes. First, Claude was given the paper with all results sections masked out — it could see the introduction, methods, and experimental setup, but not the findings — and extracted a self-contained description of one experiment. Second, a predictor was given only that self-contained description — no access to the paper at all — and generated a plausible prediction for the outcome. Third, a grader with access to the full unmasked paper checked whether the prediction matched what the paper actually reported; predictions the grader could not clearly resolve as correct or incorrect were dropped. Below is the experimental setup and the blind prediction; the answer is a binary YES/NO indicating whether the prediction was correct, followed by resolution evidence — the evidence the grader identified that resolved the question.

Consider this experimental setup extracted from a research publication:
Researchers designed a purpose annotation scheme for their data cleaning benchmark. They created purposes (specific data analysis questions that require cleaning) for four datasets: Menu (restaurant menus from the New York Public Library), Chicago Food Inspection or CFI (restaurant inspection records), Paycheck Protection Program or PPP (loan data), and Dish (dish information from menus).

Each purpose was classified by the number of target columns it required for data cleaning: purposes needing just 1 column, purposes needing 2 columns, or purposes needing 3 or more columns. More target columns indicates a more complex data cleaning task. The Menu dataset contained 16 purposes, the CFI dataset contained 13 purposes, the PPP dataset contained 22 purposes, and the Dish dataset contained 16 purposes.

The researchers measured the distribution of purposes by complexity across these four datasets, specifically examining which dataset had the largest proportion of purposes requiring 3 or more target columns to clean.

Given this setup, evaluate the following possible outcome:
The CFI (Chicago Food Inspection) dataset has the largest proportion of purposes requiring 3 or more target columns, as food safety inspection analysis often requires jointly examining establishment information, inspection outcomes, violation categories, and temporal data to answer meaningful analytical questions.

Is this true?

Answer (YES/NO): NO